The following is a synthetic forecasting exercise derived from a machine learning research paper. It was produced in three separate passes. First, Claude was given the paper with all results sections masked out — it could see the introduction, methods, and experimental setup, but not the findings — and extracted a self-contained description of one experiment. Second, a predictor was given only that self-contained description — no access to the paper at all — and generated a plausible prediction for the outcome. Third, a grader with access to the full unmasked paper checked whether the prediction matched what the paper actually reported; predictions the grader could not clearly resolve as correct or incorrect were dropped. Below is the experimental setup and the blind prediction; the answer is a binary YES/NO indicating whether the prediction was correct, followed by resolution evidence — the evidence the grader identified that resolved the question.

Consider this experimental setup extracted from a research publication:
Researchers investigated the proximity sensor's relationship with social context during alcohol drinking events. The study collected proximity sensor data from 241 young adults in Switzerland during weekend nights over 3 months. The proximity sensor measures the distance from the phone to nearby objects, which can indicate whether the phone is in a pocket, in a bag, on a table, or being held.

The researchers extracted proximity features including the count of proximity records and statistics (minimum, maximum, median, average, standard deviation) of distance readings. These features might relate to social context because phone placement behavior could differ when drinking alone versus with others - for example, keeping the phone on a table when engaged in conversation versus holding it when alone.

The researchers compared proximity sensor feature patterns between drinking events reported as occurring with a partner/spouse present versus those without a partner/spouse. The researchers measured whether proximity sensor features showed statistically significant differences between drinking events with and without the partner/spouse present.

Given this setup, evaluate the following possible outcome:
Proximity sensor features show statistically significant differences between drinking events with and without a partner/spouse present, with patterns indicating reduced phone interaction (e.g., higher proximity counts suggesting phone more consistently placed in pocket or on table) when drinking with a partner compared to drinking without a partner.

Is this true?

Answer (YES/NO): NO